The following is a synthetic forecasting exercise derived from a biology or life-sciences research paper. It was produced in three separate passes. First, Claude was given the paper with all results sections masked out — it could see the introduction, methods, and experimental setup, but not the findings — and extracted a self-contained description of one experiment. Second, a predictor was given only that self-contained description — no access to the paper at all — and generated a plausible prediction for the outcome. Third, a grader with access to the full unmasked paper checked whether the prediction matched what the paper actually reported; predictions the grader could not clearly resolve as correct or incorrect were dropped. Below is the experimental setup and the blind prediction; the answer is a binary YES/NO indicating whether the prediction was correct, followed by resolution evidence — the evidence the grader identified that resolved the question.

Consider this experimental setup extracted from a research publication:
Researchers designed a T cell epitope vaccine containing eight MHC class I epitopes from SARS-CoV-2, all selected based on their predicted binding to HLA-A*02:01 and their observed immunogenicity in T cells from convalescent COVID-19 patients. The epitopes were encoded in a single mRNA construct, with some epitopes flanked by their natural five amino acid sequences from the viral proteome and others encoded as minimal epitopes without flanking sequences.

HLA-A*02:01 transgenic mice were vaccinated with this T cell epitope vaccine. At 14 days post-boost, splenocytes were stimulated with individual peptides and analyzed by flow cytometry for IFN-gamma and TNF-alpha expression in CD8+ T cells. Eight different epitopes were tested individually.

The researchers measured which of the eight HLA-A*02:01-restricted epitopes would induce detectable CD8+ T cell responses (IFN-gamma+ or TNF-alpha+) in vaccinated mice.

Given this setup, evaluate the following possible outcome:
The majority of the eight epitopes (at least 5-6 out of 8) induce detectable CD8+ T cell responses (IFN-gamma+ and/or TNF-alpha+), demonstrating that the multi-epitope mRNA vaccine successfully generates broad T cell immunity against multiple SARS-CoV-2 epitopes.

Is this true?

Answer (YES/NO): NO